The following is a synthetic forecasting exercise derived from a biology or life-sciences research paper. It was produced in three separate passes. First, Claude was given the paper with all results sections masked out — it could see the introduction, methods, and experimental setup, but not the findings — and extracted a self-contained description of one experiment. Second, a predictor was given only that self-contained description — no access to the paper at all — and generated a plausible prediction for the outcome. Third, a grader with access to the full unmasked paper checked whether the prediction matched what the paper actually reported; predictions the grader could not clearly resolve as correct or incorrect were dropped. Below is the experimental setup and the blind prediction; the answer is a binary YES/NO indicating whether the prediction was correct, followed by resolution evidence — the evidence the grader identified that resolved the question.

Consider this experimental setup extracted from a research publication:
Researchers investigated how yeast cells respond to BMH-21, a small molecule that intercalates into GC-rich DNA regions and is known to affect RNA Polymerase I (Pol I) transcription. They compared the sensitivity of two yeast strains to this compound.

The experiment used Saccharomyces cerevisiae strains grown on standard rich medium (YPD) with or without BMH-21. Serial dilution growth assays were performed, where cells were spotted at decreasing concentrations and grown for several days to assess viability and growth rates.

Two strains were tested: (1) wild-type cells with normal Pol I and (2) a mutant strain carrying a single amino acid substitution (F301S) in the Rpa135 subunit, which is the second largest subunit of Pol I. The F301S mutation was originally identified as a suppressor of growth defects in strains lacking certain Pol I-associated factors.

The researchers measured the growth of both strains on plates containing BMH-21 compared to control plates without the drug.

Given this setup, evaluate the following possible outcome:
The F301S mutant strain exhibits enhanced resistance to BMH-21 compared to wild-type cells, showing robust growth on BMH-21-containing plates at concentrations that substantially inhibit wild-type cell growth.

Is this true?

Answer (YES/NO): YES